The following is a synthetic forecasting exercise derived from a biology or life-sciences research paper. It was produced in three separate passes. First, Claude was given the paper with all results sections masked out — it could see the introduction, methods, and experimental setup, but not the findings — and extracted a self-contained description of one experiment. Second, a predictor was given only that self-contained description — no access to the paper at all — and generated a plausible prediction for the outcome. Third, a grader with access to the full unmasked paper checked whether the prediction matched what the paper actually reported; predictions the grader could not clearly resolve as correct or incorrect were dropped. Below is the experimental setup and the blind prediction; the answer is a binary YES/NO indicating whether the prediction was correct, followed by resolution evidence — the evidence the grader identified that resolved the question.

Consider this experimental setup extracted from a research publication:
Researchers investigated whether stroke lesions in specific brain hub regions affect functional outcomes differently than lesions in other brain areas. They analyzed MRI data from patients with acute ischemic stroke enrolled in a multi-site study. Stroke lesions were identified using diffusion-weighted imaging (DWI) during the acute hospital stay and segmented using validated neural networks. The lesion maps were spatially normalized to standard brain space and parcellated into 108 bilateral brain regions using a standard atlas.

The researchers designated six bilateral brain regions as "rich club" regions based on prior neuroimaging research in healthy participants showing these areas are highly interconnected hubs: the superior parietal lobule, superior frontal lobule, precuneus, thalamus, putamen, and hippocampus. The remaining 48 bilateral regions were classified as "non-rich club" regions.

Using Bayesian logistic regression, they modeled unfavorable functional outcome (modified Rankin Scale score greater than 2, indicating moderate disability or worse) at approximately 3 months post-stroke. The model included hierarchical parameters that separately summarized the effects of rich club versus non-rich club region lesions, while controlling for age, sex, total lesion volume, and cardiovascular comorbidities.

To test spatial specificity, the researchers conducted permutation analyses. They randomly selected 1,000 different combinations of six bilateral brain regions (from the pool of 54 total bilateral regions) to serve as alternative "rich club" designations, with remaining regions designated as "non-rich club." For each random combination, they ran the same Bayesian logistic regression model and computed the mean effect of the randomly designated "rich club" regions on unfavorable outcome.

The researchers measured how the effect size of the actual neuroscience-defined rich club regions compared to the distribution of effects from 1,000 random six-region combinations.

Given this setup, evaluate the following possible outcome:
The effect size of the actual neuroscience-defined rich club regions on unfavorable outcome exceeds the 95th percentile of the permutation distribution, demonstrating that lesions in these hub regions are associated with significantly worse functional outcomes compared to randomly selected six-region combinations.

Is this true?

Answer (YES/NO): YES